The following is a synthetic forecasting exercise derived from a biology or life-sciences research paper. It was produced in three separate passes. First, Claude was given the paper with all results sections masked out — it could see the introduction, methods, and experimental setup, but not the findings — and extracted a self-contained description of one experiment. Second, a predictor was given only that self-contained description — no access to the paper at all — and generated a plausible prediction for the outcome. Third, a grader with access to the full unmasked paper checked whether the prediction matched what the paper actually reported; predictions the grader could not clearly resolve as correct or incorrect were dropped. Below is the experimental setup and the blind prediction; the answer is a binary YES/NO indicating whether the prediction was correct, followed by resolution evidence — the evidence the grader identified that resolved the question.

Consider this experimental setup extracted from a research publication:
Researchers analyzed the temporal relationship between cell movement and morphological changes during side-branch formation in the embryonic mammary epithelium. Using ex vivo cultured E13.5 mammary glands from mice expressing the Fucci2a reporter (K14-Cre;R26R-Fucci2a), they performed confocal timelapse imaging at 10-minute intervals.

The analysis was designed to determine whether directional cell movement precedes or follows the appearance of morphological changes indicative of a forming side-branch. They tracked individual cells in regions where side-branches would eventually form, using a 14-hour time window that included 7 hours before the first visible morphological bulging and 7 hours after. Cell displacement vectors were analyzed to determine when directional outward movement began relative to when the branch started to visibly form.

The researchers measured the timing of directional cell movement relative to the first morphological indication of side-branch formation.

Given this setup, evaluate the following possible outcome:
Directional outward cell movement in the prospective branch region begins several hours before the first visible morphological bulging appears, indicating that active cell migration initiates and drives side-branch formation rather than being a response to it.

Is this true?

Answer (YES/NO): YES